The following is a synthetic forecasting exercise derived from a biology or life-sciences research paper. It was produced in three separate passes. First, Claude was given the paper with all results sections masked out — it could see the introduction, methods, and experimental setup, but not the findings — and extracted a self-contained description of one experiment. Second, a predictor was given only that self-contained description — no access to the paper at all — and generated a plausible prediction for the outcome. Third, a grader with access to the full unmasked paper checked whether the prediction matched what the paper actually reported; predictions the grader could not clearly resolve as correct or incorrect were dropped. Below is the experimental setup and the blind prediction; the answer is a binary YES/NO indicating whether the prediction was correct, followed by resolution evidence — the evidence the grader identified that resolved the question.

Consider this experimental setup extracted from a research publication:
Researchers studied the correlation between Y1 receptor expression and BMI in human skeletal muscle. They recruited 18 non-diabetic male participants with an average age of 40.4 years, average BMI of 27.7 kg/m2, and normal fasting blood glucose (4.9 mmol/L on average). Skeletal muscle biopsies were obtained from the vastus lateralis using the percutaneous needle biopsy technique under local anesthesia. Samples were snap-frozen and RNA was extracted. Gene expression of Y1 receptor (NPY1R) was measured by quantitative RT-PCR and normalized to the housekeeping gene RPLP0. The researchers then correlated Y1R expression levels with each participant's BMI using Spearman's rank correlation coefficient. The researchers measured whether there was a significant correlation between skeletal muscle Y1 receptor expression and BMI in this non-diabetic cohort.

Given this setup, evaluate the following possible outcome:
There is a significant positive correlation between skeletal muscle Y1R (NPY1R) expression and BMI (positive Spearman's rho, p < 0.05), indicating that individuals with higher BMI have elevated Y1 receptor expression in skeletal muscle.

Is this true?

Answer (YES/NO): NO